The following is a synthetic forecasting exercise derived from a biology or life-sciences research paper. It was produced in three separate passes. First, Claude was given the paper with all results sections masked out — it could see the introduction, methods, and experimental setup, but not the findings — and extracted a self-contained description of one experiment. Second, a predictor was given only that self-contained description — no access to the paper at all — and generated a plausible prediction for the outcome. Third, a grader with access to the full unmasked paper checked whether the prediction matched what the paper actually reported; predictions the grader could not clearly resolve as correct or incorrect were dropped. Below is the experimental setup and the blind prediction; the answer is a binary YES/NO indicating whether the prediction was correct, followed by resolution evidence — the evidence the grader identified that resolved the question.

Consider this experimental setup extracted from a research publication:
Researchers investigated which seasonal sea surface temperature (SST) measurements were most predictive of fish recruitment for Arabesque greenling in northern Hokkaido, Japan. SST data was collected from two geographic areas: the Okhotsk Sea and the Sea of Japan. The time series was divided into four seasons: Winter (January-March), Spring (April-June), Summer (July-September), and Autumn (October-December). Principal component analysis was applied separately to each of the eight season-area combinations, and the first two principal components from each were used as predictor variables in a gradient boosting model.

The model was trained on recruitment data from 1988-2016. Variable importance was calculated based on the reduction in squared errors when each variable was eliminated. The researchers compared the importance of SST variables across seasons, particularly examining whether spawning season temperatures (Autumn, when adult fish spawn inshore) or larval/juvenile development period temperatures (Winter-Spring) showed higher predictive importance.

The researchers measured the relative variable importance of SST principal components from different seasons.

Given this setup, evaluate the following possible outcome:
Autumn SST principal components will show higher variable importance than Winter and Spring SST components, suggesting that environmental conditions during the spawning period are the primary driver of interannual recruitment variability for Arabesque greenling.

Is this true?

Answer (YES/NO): NO